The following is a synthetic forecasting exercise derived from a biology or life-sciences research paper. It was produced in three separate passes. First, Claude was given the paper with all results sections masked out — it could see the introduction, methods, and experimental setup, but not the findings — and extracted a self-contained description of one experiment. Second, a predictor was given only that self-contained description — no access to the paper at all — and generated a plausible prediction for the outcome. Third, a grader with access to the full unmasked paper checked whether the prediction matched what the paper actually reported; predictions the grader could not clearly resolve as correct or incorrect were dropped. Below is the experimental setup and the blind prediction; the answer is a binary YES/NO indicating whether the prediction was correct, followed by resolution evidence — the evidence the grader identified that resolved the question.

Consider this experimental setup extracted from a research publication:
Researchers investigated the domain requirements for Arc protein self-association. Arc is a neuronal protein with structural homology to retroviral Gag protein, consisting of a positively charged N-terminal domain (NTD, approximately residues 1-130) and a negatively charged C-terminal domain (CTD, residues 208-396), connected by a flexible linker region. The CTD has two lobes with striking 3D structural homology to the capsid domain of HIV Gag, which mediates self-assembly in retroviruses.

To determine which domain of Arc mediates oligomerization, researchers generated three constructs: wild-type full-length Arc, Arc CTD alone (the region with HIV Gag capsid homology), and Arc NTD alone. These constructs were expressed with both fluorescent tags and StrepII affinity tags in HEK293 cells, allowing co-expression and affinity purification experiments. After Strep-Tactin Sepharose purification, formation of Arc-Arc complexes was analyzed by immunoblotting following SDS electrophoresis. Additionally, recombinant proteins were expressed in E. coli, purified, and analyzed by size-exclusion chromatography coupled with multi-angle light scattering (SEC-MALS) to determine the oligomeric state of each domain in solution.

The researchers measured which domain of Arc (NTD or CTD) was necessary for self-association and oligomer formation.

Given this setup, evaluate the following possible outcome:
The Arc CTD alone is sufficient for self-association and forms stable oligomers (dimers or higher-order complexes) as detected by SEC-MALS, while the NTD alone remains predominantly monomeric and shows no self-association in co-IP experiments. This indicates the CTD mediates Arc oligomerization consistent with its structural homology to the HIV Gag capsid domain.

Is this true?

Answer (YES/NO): NO